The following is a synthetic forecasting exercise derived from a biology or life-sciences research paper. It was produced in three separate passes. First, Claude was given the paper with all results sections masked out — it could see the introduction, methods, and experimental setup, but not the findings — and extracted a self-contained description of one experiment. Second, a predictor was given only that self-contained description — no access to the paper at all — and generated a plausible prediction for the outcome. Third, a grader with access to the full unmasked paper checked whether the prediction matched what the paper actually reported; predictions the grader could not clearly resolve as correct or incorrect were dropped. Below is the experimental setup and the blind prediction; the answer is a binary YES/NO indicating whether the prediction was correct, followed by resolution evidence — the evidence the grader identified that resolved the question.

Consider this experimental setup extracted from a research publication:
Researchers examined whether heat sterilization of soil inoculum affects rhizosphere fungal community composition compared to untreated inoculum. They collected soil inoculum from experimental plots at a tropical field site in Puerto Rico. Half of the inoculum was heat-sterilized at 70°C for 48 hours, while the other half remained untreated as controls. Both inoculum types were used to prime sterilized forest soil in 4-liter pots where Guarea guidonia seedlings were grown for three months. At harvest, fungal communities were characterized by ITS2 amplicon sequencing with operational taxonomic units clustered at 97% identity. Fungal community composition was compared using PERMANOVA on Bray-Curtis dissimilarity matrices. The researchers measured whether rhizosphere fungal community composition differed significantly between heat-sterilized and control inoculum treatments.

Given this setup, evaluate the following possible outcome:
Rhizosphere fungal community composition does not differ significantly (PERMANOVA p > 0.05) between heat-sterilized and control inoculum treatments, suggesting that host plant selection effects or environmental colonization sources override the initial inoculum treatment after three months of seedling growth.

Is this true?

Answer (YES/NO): NO